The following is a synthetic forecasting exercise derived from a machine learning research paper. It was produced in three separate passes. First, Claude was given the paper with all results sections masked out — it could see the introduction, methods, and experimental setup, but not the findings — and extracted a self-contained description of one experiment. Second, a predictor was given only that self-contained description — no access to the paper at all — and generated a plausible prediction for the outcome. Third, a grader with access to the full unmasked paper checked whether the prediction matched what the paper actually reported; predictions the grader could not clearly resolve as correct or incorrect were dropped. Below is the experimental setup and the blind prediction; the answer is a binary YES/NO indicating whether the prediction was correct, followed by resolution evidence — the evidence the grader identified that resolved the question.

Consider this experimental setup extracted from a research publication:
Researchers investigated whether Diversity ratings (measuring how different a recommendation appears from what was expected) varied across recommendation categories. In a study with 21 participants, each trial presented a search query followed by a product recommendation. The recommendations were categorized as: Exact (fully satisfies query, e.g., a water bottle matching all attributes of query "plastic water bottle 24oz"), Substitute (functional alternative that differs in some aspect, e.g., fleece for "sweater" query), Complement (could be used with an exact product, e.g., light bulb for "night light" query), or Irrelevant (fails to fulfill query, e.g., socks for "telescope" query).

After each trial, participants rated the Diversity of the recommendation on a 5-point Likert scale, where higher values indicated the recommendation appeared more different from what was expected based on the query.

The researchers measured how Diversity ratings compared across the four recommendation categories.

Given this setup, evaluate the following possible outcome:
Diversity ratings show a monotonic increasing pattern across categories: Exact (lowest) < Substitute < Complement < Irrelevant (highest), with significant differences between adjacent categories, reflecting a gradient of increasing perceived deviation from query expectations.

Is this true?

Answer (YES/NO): NO